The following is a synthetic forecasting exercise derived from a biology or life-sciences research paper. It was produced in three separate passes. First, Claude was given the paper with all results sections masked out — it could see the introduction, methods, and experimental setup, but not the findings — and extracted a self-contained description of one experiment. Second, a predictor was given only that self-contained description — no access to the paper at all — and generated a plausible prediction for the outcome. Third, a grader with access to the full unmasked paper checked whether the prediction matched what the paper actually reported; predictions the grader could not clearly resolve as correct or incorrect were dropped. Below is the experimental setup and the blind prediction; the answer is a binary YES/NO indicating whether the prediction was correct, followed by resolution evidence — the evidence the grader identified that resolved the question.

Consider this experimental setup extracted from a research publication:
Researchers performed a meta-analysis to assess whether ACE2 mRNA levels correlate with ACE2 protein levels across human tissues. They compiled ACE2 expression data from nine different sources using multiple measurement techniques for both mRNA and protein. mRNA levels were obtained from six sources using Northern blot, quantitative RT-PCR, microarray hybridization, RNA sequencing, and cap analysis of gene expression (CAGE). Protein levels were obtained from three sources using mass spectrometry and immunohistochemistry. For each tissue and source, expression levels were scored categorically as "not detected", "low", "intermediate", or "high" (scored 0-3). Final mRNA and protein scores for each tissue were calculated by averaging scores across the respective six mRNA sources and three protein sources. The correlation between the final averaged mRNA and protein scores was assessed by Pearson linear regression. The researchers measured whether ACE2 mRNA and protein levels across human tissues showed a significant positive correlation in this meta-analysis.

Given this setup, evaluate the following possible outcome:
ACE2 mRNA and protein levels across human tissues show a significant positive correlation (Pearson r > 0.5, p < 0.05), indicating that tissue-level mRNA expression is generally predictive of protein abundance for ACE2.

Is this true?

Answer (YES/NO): YES